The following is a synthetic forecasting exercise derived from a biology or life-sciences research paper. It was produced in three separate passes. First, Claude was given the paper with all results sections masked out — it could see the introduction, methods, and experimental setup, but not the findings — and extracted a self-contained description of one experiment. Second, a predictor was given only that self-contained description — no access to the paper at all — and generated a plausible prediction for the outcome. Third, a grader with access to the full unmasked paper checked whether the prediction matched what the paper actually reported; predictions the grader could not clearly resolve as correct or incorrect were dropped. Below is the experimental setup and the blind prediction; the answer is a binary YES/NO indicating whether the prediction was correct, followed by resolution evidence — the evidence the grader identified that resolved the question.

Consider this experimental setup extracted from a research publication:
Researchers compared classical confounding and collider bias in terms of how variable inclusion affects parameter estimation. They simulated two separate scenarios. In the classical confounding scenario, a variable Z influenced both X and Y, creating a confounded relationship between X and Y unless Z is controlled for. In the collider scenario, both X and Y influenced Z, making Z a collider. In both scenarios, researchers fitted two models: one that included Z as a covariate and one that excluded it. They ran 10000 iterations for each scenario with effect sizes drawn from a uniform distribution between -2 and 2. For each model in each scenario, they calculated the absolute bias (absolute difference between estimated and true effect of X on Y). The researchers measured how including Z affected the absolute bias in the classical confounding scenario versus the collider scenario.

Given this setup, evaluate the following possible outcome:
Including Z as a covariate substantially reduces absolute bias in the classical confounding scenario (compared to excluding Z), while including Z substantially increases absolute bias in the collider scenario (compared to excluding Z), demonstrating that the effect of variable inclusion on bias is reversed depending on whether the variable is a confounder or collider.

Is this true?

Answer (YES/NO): YES